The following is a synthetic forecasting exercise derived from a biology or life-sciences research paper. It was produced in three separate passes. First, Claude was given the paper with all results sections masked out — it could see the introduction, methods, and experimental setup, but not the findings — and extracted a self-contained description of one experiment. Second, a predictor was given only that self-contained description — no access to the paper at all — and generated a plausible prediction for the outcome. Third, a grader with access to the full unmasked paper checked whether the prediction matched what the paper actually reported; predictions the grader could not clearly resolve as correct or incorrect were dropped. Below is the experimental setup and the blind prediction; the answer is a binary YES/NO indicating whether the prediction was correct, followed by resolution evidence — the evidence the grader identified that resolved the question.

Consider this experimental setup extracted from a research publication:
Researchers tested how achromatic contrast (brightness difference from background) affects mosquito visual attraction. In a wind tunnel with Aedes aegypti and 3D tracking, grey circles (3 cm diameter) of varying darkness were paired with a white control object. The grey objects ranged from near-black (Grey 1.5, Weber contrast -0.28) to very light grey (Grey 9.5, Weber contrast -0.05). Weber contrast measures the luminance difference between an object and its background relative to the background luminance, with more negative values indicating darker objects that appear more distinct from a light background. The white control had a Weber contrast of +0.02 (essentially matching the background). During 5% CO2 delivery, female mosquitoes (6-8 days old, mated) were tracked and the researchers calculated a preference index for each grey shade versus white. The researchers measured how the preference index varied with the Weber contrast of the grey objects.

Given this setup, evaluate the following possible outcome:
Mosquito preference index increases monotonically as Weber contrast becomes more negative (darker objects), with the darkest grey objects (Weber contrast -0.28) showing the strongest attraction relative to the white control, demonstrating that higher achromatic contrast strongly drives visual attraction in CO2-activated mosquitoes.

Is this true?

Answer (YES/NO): YES